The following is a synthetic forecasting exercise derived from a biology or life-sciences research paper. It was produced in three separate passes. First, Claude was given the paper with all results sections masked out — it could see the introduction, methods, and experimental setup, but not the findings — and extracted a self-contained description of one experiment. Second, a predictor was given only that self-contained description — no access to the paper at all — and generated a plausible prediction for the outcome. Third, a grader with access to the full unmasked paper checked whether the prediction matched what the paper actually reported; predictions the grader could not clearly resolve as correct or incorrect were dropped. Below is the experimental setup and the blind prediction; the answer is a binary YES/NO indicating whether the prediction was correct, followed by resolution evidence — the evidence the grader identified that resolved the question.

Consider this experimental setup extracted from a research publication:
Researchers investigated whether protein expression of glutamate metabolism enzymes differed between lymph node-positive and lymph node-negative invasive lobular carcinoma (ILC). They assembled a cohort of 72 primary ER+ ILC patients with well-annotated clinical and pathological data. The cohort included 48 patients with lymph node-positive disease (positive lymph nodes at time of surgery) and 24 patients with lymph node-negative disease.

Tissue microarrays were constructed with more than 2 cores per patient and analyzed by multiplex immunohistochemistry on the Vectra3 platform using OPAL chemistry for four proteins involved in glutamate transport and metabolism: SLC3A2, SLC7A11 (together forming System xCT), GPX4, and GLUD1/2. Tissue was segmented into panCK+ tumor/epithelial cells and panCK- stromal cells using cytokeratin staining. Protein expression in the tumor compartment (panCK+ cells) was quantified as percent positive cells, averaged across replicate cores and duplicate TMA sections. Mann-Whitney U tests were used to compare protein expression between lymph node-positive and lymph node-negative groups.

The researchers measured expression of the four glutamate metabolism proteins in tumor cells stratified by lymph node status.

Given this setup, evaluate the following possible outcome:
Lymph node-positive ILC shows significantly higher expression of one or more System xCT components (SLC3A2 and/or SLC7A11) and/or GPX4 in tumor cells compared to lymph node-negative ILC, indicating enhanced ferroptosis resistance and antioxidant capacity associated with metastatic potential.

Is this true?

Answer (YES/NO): NO